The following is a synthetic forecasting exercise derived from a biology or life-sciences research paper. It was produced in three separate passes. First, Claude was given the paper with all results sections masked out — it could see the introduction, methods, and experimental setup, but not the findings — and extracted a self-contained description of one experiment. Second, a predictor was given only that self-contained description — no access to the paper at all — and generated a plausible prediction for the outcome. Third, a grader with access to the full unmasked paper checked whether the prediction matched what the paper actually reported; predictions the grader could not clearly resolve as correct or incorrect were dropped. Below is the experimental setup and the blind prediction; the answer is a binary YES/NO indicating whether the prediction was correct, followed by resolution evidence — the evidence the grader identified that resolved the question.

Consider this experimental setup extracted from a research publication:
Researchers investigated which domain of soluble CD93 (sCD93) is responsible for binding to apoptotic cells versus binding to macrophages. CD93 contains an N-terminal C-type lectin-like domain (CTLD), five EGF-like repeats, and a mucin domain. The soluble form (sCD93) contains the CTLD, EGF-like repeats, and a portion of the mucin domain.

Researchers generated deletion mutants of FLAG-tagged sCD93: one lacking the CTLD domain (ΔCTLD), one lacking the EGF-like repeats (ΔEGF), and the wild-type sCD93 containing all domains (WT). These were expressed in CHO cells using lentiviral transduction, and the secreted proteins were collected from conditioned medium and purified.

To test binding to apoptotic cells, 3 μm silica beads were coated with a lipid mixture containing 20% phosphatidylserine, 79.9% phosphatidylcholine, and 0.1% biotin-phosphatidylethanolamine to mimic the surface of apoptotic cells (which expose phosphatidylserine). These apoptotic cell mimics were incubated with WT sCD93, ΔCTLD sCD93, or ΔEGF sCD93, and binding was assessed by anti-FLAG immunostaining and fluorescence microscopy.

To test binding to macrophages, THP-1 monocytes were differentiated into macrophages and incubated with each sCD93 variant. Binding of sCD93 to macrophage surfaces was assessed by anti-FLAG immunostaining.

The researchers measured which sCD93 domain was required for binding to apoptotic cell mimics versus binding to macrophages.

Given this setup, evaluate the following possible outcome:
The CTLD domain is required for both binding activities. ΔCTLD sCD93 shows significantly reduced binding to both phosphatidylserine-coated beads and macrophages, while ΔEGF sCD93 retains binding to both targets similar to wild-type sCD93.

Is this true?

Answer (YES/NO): NO